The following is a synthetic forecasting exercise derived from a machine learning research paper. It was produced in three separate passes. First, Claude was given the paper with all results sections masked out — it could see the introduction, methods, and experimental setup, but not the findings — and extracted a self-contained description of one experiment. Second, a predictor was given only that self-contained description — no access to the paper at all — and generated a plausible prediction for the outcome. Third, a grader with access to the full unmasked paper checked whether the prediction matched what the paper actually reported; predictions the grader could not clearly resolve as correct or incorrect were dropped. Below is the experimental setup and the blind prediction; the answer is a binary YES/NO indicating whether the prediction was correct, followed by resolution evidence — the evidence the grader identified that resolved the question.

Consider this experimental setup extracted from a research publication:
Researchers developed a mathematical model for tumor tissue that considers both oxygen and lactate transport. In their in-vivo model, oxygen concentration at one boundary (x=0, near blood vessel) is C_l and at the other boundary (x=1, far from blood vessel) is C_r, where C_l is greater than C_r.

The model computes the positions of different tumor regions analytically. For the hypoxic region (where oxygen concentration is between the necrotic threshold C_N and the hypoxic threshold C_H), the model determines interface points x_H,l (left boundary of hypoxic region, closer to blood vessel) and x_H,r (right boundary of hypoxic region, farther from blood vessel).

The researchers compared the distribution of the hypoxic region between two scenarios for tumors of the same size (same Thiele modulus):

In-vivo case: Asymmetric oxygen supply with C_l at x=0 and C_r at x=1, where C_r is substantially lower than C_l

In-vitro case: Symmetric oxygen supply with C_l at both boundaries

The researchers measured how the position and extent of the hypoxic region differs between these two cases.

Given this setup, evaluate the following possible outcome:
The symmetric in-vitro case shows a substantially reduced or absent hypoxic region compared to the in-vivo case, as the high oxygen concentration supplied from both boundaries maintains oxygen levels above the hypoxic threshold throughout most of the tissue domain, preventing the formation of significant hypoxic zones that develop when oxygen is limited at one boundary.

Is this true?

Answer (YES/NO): YES